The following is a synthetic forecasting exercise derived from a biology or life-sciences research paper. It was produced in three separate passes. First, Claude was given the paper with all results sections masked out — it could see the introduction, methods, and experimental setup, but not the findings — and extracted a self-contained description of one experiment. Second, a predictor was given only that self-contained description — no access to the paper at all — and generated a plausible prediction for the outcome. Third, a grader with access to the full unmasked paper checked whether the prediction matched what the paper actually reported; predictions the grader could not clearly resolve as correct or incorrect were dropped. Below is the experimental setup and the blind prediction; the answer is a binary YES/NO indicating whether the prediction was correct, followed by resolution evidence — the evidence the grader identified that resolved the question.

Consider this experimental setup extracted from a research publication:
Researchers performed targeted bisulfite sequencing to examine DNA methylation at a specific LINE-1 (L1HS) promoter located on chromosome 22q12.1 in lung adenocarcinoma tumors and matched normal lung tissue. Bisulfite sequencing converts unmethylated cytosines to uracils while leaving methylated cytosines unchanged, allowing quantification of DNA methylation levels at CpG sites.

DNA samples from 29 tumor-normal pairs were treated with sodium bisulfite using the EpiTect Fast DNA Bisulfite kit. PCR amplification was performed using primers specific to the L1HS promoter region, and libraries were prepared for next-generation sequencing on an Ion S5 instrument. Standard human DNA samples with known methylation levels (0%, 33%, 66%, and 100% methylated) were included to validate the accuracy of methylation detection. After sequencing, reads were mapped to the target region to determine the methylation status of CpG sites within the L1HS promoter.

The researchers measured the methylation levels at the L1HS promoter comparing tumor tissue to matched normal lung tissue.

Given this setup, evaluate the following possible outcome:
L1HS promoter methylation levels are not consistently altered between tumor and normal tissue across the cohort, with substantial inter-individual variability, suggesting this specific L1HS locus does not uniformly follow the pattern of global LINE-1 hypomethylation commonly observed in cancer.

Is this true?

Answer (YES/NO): NO